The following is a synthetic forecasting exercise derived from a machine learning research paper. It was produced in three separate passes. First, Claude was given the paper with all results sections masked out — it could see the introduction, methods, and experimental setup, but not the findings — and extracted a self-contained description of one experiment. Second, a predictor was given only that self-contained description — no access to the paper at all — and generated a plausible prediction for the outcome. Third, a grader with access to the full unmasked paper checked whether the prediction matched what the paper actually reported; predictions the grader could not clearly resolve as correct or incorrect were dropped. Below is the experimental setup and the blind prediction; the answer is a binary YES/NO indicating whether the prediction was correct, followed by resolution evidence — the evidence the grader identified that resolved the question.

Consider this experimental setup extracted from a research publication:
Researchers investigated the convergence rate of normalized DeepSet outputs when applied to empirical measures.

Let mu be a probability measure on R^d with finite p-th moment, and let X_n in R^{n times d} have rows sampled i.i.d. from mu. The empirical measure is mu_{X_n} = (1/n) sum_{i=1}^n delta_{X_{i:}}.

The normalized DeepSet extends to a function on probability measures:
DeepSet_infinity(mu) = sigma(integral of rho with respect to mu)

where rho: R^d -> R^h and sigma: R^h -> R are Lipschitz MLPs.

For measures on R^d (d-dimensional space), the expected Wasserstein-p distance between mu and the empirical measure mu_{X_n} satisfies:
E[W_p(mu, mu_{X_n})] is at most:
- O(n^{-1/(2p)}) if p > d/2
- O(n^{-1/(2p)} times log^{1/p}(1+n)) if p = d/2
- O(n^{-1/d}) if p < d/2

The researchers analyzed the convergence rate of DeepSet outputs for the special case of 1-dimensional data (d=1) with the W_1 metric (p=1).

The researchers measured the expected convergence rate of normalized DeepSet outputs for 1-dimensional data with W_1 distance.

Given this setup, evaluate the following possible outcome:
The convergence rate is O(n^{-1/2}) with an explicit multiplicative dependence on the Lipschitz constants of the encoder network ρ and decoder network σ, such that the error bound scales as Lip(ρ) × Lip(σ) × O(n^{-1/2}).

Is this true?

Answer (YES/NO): YES